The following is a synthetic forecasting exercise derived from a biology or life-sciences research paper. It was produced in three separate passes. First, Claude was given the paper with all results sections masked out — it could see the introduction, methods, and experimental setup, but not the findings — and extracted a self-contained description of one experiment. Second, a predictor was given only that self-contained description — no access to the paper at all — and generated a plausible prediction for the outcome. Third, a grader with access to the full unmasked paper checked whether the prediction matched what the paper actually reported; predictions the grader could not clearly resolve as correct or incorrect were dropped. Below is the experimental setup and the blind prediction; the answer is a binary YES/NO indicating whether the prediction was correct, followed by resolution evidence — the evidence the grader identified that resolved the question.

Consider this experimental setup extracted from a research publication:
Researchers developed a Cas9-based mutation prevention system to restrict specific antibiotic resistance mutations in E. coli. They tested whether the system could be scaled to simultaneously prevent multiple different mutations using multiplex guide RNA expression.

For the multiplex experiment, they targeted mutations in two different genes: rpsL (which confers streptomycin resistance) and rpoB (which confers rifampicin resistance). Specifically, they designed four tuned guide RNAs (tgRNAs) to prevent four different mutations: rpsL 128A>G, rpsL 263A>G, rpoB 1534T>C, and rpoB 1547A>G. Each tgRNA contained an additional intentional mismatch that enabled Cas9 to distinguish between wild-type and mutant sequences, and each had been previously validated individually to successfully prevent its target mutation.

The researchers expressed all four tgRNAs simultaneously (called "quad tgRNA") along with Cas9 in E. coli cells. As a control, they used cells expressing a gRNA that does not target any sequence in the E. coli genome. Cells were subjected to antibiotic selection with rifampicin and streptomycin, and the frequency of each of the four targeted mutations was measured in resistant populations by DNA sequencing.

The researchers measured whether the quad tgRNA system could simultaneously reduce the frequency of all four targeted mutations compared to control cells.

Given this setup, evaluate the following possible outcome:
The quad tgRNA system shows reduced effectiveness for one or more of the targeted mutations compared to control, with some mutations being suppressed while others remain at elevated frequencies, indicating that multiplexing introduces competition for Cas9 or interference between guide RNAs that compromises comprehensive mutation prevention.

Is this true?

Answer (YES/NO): NO